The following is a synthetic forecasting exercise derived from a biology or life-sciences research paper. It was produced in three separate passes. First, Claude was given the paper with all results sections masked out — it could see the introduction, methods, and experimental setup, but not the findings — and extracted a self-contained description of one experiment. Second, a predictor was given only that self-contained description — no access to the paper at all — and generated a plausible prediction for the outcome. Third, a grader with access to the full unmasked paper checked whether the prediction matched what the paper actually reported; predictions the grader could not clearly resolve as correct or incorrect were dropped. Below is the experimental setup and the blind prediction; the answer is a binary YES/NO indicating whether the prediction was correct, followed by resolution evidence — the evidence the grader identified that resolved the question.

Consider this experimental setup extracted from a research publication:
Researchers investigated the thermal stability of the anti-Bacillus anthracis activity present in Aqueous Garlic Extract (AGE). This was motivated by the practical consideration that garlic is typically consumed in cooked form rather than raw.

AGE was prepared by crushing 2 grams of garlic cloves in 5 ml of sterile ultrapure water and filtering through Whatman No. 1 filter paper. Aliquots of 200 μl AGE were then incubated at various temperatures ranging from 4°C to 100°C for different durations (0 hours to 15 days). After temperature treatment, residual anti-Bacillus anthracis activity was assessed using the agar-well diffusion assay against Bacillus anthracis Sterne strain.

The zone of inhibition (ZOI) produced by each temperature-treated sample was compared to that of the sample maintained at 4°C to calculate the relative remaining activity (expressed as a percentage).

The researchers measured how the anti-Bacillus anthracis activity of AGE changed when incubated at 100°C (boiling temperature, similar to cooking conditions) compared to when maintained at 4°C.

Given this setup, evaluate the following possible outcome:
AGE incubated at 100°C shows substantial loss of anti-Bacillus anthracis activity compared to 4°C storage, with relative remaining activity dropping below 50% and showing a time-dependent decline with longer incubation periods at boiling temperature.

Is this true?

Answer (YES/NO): YES